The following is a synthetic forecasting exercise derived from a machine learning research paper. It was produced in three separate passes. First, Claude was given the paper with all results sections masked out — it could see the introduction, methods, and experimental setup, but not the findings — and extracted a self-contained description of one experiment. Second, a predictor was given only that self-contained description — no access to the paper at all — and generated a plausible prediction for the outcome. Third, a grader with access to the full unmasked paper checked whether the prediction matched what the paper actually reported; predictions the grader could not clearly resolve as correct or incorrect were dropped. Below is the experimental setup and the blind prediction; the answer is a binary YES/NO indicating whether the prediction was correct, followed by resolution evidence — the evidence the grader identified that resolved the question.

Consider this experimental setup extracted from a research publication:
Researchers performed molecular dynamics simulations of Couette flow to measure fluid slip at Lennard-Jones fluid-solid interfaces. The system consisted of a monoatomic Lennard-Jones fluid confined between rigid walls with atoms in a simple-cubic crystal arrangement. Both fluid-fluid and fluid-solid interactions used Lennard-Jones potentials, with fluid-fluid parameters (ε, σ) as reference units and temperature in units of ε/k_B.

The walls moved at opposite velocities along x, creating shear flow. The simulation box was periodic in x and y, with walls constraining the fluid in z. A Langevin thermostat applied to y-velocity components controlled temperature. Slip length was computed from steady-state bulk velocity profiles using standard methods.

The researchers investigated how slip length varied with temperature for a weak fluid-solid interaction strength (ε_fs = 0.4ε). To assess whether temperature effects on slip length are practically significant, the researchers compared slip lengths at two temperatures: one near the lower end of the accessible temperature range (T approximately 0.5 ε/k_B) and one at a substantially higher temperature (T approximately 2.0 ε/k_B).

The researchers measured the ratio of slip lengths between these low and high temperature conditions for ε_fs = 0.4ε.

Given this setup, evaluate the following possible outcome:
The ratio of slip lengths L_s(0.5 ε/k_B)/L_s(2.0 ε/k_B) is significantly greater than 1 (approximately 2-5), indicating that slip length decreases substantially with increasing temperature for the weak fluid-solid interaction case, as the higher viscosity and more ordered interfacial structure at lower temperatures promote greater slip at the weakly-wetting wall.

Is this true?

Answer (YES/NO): YES